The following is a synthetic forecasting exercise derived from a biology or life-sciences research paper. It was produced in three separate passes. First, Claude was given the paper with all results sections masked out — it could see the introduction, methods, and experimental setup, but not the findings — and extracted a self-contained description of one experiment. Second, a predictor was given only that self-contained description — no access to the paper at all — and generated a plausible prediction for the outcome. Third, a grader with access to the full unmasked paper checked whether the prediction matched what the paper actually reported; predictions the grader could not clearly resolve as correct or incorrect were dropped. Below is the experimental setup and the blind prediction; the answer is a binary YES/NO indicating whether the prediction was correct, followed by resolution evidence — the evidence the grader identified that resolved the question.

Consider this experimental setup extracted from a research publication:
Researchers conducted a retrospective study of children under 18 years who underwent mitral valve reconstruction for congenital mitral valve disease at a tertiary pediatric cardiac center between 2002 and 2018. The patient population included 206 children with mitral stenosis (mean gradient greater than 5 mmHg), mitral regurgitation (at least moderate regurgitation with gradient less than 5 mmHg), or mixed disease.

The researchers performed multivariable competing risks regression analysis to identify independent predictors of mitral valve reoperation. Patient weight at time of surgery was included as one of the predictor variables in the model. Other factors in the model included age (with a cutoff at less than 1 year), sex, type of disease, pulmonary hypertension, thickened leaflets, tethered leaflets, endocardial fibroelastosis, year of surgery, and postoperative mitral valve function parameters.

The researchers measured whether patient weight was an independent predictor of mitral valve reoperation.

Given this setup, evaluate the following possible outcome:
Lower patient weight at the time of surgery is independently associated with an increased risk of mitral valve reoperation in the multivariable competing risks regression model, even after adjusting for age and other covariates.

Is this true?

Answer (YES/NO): NO